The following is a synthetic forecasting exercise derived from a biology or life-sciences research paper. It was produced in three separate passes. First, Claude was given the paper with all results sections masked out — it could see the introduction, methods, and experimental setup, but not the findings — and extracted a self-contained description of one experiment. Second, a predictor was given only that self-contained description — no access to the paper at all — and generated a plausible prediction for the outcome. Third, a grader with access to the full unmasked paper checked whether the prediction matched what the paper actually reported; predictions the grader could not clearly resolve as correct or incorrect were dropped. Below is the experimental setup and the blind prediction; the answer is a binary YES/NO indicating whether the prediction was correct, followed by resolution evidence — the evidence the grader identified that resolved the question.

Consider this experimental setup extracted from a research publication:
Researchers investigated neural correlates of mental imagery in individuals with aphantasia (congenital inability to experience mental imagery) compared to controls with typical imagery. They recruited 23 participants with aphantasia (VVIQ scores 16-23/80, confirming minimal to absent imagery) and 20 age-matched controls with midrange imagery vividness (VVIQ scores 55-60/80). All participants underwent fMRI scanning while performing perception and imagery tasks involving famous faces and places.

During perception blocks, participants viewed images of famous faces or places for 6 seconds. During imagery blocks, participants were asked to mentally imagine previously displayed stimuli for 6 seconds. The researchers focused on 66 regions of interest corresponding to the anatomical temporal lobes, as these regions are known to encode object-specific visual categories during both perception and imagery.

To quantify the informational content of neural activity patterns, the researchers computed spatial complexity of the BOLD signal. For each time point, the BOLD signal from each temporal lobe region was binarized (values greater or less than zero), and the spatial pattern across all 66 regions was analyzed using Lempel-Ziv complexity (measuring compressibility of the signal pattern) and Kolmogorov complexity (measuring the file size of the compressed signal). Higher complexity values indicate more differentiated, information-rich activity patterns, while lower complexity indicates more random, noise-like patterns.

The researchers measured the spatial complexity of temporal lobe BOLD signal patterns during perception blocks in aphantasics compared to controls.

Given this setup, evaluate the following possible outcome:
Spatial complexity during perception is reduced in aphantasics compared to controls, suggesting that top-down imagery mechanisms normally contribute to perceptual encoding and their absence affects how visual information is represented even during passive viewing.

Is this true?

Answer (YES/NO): NO